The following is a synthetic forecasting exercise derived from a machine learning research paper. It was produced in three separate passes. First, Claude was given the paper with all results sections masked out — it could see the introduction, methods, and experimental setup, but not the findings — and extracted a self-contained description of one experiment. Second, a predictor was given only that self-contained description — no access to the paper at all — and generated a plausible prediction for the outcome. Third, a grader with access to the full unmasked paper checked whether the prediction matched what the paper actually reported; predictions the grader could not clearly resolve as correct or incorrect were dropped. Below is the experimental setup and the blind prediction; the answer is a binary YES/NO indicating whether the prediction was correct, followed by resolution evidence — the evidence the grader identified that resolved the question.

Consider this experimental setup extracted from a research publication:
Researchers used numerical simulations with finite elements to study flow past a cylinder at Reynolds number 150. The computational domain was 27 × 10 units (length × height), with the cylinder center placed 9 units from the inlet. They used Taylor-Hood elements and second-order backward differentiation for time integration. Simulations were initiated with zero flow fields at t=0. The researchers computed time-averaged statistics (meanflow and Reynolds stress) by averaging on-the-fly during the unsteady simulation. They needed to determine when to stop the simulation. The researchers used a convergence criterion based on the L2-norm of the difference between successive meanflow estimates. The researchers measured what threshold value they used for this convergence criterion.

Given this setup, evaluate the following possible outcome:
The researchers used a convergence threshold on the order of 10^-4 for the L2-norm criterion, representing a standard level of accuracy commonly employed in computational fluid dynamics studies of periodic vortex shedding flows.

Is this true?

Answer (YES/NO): NO